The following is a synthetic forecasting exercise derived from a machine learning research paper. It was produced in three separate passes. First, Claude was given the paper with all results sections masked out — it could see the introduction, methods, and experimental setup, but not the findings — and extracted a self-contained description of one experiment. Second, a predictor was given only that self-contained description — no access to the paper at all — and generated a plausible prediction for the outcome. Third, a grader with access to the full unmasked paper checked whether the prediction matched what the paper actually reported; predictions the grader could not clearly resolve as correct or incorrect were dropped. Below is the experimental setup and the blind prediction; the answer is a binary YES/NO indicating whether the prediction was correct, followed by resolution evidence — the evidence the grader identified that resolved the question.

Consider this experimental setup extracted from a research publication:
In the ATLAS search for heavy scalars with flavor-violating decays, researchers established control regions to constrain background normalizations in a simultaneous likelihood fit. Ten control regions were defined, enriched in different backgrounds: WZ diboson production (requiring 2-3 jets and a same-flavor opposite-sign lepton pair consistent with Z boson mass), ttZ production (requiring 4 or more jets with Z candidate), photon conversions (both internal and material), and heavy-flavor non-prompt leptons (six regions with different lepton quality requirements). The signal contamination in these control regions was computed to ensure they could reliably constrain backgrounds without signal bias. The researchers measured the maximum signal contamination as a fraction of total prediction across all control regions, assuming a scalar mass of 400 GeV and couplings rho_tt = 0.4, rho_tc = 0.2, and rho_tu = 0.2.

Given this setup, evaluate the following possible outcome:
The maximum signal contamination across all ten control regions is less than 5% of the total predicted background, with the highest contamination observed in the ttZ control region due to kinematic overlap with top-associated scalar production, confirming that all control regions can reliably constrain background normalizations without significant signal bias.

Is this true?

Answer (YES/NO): NO